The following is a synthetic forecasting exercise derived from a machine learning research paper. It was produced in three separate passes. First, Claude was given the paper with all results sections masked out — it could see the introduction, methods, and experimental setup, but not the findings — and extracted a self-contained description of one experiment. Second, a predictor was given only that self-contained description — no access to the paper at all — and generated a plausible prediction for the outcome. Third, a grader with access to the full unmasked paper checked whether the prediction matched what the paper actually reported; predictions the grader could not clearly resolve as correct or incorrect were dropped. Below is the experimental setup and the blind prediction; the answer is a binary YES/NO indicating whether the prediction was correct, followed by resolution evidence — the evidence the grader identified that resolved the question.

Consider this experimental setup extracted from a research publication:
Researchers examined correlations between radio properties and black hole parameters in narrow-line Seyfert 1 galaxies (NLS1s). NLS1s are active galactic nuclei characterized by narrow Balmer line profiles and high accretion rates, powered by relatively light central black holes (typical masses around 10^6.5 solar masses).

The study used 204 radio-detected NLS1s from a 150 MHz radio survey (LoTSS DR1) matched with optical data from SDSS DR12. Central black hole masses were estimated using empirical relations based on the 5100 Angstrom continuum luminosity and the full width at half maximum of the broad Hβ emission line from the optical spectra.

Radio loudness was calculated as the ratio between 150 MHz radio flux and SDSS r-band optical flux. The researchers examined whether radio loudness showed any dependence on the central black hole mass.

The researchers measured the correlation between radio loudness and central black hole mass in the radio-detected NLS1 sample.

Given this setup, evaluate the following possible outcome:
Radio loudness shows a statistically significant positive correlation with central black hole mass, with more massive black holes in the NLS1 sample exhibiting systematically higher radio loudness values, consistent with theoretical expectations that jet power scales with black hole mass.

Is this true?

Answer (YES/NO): NO